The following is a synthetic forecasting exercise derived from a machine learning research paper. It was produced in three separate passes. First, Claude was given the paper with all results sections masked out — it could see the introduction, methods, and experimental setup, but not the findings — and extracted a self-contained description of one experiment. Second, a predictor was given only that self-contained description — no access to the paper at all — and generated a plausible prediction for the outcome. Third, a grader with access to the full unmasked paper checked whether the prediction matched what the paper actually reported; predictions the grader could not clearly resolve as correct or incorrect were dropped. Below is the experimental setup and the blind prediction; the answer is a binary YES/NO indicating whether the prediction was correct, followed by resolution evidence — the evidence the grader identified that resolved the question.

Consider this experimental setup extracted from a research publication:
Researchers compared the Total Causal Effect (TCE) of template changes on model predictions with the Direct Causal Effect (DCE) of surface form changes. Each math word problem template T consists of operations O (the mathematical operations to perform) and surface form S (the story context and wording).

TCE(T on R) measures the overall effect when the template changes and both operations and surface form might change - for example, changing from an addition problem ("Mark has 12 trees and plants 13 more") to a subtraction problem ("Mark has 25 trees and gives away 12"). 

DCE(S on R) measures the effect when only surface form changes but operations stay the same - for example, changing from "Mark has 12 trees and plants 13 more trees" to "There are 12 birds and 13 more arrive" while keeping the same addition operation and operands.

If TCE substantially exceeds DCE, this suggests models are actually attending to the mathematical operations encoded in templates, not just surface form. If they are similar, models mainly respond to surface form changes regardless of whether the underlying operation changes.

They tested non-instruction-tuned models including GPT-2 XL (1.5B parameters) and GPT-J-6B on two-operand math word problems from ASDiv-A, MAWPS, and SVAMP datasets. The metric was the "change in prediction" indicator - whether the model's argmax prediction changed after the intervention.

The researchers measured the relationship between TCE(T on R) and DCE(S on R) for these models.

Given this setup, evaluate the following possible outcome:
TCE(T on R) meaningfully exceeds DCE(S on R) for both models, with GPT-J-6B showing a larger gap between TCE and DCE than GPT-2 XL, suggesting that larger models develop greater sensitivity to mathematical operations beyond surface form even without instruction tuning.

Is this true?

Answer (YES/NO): NO